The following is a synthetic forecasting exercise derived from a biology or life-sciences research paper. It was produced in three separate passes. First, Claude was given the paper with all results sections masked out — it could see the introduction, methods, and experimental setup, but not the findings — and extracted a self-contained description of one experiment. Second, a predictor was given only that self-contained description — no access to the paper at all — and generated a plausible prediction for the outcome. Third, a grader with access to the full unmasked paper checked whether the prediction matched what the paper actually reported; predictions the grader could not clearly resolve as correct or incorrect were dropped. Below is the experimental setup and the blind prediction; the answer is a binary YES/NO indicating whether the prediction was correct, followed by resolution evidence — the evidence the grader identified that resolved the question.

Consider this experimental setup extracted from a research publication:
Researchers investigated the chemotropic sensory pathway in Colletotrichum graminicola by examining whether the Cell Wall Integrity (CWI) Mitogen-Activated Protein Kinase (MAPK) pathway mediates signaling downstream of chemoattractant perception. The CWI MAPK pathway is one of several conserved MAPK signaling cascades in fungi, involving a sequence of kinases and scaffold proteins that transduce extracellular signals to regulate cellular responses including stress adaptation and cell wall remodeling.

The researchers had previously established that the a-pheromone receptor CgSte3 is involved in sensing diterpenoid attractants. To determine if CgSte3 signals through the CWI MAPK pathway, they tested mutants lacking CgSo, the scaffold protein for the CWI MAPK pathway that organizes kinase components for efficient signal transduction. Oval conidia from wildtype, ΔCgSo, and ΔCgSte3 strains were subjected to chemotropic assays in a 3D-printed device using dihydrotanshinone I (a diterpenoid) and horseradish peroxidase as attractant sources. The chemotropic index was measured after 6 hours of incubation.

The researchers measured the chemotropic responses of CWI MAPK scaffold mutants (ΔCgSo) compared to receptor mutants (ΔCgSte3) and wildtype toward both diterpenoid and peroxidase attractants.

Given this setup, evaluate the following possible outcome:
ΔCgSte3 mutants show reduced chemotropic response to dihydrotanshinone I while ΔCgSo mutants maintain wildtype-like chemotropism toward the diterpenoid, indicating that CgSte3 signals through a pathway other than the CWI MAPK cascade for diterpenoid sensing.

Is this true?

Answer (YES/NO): NO